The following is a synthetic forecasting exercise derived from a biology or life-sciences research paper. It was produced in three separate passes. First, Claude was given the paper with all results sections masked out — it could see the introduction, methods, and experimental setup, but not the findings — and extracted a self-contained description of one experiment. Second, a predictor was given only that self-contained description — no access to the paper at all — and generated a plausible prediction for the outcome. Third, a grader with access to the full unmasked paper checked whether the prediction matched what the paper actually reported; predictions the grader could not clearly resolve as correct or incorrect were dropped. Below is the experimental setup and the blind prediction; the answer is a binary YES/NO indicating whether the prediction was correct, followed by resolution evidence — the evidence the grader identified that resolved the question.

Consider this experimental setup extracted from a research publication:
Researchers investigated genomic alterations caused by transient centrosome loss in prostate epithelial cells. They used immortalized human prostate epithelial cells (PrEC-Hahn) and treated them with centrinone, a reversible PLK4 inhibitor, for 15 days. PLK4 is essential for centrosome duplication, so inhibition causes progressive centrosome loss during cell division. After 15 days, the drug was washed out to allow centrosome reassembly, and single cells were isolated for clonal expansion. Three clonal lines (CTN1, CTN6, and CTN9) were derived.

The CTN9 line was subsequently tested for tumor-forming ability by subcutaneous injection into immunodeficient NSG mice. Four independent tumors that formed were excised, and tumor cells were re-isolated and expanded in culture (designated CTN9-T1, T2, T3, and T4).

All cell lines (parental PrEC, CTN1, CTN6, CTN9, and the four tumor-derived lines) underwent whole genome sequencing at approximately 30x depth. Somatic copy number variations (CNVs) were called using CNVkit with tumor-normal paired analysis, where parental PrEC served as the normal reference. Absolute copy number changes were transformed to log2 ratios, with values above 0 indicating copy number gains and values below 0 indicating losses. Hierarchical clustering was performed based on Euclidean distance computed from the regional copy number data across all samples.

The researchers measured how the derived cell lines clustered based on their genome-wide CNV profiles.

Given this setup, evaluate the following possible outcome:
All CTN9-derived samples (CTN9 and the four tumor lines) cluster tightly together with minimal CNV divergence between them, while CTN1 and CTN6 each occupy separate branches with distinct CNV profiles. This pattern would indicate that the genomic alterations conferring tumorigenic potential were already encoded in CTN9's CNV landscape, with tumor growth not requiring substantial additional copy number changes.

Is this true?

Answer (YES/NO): NO